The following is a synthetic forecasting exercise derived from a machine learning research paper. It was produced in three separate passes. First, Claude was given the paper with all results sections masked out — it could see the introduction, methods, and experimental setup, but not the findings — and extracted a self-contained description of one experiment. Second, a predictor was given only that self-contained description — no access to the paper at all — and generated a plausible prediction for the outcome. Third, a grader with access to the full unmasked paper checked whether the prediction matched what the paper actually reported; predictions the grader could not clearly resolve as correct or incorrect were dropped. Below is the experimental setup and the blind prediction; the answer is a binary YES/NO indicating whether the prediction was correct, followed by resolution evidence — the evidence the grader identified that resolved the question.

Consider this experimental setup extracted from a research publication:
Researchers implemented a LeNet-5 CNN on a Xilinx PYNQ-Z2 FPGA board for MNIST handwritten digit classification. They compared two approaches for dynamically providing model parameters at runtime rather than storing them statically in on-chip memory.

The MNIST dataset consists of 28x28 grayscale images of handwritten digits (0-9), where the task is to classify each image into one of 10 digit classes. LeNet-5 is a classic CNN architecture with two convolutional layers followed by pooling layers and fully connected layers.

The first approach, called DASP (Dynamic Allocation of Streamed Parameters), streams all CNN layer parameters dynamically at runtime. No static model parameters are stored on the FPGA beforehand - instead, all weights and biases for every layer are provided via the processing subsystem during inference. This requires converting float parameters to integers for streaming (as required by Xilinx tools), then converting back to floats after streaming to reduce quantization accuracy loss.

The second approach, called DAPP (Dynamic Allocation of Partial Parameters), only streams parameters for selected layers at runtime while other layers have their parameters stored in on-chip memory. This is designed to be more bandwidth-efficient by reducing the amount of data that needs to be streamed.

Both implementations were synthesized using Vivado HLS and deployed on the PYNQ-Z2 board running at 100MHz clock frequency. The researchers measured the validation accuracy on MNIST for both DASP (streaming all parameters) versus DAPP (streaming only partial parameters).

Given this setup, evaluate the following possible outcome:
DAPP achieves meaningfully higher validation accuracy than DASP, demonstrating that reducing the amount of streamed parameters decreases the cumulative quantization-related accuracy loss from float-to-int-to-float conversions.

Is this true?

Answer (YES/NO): NO